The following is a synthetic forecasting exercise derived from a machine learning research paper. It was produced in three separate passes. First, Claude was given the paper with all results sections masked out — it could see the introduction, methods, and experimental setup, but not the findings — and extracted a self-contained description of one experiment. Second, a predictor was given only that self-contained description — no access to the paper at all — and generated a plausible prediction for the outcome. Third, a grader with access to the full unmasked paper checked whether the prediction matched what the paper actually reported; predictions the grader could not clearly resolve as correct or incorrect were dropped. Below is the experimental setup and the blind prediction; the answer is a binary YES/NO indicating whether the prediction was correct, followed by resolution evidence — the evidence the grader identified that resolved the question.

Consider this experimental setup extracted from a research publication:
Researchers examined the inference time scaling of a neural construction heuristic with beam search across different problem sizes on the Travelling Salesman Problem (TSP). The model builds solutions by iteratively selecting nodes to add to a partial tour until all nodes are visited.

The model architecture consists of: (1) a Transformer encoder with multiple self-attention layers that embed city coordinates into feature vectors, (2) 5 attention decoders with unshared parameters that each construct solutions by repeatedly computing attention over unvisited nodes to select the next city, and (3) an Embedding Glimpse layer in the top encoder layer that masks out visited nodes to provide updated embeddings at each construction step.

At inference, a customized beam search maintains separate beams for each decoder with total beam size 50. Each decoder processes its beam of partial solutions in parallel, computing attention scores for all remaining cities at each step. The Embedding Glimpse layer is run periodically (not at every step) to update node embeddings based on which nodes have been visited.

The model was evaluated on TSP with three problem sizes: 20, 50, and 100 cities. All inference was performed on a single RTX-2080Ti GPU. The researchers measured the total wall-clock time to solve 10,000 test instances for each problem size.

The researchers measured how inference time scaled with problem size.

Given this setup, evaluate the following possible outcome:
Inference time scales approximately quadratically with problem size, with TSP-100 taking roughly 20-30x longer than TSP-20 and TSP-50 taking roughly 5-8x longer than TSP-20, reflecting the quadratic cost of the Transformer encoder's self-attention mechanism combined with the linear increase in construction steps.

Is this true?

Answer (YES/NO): NO